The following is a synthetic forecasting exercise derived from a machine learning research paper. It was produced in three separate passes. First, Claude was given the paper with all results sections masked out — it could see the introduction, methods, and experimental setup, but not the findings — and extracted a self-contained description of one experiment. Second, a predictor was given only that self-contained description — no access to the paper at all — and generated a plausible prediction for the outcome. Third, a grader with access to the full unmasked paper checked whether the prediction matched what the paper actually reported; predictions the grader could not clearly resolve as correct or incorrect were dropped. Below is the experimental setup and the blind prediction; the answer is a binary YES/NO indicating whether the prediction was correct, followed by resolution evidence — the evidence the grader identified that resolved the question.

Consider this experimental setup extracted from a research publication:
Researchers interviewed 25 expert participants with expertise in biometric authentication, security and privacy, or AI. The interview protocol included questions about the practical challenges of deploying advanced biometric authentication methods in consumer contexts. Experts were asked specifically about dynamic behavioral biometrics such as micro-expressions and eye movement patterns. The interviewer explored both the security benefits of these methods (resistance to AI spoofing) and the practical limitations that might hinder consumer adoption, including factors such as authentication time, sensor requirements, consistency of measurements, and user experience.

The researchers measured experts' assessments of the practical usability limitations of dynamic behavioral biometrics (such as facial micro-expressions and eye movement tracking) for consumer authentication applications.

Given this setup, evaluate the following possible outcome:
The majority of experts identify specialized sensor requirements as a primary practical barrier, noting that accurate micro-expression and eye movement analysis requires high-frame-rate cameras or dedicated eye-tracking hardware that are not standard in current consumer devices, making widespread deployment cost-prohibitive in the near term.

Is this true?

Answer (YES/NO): NO